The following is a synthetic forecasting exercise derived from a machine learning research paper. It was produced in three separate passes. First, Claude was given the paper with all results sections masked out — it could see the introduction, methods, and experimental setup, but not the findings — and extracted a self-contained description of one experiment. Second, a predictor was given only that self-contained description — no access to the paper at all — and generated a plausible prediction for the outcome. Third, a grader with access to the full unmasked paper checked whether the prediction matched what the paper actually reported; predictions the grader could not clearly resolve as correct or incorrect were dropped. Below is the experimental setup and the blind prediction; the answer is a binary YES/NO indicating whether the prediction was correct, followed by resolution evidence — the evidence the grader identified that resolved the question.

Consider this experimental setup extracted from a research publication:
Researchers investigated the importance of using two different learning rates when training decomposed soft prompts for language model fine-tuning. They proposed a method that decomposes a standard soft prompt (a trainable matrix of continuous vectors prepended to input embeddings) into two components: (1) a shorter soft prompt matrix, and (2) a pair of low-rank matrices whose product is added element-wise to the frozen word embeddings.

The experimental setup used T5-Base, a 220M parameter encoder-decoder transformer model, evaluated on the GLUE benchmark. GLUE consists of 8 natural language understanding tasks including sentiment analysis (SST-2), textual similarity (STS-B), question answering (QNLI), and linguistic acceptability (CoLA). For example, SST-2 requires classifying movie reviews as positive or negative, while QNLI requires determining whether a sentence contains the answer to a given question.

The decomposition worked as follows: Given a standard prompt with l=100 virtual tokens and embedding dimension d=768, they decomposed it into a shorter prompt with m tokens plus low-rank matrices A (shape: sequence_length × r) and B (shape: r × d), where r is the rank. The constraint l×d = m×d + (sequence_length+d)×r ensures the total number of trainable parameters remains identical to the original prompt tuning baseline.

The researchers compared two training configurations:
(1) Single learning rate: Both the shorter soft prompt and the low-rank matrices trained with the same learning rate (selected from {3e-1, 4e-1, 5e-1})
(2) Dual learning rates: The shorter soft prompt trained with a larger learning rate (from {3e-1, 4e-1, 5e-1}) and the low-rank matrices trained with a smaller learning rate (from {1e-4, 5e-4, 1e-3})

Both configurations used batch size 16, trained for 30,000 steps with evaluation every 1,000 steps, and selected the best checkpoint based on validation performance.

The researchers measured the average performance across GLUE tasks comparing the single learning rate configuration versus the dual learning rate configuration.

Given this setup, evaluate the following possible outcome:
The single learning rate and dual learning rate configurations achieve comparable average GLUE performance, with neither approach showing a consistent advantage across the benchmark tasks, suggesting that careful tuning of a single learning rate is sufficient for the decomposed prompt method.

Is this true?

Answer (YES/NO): NO